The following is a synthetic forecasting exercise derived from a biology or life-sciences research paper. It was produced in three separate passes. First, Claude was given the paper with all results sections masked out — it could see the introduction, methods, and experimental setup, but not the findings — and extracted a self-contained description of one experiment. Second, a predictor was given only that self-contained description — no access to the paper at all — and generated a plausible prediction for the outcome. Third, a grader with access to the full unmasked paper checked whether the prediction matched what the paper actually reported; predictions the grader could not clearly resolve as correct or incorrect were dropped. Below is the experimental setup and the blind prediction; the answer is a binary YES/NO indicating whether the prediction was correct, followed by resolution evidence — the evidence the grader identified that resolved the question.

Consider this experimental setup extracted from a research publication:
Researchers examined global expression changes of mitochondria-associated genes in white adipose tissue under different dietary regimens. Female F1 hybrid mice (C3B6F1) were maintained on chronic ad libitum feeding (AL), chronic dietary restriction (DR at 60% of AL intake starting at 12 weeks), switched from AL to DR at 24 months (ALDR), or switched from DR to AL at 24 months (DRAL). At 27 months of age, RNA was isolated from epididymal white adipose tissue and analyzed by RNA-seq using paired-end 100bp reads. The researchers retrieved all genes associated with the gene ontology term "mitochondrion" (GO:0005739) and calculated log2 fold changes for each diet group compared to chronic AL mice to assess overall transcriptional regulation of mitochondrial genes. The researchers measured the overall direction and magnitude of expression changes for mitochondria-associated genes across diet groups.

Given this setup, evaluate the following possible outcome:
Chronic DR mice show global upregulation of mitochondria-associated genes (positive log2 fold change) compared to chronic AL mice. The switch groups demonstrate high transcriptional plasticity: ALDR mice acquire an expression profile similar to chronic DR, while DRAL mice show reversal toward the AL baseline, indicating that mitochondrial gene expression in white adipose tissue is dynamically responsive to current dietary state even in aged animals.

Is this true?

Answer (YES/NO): NO